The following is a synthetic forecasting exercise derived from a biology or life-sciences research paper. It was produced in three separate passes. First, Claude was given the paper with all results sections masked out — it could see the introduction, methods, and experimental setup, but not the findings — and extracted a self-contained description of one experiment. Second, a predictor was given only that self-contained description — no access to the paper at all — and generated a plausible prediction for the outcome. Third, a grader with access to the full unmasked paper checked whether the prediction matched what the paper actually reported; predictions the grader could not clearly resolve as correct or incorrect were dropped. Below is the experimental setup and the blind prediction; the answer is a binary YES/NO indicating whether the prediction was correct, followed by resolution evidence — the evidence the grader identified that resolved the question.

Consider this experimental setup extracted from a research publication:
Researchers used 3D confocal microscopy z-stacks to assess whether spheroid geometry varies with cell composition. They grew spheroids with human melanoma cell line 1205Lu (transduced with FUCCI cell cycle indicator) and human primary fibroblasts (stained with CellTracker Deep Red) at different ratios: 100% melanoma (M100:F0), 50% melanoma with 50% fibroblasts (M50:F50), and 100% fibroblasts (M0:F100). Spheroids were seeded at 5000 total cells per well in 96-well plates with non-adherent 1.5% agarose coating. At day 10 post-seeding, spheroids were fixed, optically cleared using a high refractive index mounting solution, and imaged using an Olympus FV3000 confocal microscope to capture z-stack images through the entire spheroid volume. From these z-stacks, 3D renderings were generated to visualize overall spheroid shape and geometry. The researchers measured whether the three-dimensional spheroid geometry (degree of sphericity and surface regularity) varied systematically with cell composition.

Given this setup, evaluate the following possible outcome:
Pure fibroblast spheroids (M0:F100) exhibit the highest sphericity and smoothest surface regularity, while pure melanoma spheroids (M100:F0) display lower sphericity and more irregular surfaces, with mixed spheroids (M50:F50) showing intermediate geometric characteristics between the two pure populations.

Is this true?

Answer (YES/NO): NO